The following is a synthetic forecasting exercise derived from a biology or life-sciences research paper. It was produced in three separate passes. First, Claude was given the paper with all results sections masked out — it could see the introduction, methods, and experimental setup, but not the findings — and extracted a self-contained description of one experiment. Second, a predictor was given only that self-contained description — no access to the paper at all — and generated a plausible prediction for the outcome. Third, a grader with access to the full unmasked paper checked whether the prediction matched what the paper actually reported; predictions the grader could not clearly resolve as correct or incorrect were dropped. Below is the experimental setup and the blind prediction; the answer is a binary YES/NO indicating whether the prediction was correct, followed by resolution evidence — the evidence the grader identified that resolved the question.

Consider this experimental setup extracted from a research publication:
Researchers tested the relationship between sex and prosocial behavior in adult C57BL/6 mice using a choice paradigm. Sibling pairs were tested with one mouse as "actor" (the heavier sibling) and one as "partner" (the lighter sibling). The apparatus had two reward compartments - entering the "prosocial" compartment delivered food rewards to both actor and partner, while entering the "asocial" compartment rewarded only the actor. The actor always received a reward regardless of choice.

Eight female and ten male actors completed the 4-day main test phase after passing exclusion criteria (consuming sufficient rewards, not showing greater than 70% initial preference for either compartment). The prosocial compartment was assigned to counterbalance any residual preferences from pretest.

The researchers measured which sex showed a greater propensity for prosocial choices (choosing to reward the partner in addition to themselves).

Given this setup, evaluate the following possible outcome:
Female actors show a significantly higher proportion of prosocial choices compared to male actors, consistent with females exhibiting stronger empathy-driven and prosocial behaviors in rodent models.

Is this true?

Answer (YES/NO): YES